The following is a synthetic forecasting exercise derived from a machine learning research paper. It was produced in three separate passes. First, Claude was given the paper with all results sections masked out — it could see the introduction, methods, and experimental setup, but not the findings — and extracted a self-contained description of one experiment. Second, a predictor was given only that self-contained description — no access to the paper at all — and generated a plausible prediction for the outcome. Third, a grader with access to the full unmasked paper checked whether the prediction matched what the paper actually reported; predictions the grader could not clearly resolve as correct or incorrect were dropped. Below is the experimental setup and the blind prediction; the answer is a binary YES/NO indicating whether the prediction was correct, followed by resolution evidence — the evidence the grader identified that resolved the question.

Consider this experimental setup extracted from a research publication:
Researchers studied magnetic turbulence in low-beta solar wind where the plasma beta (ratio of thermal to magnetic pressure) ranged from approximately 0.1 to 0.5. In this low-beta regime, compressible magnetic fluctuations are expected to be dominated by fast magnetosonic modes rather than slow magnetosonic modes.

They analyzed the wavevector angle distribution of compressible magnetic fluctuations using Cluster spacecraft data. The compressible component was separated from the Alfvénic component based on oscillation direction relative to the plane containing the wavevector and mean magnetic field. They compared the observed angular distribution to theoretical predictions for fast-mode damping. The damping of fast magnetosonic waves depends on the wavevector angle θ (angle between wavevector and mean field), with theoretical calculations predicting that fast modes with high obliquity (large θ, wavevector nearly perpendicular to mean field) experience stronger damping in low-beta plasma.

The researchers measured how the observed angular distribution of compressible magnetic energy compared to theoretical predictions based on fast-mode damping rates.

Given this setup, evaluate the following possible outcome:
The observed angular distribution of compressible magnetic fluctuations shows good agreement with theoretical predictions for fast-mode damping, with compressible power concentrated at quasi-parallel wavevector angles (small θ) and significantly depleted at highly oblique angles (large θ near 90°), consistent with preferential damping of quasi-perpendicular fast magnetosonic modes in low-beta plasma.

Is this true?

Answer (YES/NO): YES